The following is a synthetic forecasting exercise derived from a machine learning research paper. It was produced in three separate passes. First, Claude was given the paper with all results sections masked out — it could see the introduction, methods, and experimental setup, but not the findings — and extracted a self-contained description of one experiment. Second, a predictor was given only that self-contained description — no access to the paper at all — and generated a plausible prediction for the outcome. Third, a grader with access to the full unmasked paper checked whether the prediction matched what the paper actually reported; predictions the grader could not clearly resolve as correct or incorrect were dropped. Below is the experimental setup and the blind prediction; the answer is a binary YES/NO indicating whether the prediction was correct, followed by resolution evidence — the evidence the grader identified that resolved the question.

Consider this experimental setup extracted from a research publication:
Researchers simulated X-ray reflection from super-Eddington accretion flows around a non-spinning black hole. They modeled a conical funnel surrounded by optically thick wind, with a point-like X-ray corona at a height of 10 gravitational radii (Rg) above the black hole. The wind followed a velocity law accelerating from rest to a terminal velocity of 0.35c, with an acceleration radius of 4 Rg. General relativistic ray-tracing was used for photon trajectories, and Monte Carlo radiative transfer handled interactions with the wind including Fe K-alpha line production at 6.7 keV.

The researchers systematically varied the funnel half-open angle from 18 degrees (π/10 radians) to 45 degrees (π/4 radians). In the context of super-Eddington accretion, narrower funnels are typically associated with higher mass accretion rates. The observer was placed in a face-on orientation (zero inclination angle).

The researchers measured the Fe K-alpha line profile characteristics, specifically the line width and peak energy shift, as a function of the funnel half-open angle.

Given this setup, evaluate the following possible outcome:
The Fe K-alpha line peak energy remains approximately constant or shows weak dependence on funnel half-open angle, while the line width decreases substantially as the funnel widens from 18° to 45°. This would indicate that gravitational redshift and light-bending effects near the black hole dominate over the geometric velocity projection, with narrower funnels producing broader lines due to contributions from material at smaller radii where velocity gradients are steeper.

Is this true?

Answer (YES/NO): NO